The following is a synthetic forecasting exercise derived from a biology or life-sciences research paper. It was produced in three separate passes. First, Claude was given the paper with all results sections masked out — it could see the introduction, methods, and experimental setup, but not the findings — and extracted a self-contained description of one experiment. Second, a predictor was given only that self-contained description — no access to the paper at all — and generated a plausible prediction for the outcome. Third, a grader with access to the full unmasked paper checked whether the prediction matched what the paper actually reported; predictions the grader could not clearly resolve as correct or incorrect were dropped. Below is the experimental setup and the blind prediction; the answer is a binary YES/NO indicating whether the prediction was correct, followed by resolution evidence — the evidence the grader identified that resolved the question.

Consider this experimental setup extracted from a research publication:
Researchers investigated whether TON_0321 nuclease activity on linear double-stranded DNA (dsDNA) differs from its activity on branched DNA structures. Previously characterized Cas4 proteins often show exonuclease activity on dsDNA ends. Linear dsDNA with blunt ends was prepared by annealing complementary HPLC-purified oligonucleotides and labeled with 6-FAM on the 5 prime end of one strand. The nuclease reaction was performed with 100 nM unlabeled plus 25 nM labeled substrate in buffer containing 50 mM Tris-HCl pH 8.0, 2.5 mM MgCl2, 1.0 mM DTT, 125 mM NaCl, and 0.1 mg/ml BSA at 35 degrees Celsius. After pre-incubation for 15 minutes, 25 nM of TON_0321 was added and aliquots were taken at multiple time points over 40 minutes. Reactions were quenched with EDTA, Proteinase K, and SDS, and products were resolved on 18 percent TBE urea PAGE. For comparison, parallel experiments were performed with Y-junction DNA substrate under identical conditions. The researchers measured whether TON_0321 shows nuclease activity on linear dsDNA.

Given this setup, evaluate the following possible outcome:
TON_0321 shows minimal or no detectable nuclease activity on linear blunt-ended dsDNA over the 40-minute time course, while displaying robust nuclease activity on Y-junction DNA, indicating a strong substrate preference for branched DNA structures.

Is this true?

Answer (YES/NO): YES